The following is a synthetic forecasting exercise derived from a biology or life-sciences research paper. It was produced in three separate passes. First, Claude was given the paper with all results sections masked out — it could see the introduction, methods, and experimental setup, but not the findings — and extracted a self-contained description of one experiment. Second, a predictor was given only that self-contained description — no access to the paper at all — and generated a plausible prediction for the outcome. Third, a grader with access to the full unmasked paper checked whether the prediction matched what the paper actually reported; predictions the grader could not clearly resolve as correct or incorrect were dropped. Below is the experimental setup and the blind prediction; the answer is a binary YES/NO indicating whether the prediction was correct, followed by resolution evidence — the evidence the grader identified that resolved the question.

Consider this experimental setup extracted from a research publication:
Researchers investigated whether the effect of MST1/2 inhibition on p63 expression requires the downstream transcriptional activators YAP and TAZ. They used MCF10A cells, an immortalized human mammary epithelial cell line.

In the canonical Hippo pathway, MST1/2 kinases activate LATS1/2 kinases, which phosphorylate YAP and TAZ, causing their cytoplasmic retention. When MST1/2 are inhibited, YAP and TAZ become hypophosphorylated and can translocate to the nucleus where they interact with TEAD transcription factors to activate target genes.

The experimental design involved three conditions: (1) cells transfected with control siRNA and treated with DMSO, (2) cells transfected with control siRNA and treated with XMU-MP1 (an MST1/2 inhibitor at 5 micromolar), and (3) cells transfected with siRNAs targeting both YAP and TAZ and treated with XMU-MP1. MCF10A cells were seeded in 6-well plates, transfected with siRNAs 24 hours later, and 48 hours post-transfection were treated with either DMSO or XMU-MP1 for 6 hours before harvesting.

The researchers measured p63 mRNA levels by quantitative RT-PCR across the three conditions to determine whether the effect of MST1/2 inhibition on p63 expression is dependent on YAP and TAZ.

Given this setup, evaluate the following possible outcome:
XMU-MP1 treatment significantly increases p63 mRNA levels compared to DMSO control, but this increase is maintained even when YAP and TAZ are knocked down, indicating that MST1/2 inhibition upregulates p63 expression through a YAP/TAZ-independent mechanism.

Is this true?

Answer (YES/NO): NO